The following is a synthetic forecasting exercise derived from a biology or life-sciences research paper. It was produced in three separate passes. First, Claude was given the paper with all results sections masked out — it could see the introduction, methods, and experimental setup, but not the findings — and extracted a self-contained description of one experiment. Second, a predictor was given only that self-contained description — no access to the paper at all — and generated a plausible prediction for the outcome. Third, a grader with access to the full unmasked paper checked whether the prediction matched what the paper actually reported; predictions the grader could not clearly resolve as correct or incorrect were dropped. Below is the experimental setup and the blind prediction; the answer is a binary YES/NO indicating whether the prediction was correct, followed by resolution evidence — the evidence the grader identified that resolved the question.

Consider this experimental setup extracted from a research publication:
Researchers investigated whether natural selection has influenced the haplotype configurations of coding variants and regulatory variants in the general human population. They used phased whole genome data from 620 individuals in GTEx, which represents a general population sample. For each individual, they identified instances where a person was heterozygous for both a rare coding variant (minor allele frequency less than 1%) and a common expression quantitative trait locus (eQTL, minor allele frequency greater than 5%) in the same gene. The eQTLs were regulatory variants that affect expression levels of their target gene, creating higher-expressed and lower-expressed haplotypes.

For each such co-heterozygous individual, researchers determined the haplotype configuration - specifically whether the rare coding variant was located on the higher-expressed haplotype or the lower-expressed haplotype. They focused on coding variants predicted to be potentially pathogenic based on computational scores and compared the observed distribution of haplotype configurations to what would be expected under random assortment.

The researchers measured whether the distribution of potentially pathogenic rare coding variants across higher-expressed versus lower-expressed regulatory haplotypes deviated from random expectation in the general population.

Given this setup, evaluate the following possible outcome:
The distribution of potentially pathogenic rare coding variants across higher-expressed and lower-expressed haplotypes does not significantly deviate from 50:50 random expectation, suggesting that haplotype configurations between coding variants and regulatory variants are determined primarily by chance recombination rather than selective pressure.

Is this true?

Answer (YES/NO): NO